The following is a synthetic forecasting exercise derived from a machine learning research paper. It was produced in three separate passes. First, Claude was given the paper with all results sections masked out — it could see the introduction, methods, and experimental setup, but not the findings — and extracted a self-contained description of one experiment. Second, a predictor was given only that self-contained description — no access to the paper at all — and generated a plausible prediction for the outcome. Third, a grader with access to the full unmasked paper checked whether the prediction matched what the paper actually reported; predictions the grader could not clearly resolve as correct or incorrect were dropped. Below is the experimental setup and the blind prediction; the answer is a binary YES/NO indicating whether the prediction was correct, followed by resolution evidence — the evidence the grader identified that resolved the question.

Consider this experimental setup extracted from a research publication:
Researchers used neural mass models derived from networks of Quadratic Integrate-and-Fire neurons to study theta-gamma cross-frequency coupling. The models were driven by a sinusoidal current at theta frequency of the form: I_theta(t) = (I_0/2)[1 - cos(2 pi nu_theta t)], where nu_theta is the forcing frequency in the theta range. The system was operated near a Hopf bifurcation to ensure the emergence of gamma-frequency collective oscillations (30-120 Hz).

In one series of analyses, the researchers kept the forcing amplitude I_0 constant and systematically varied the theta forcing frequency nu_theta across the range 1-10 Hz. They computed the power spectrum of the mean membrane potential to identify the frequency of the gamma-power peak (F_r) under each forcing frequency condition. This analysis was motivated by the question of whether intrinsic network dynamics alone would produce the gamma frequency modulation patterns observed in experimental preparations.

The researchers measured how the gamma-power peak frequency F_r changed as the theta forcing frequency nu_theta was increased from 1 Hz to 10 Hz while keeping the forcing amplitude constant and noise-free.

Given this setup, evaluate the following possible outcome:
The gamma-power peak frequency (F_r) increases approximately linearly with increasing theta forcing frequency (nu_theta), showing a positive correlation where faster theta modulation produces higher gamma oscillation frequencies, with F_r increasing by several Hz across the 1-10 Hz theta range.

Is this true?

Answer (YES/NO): NO